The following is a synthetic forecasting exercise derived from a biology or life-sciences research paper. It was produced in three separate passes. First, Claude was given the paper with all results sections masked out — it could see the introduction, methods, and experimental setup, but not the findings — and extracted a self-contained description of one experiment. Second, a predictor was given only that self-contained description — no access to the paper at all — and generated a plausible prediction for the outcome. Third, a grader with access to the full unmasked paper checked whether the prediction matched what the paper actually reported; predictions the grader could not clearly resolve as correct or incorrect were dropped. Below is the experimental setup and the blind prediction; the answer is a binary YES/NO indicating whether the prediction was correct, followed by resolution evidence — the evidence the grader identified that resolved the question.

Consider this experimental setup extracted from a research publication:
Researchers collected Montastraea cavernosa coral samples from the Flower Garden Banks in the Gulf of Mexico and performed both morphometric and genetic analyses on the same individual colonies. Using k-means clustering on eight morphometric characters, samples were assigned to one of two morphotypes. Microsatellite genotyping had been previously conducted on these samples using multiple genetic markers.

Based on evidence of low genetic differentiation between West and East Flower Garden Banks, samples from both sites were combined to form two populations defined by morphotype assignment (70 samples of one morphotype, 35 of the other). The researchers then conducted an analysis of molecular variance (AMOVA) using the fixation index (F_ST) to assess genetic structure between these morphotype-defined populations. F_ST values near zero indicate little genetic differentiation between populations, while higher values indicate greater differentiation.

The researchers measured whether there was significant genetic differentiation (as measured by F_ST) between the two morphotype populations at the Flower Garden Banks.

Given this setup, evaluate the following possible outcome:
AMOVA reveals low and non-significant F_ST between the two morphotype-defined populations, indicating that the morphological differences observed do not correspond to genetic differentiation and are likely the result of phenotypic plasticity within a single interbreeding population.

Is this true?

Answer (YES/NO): NO